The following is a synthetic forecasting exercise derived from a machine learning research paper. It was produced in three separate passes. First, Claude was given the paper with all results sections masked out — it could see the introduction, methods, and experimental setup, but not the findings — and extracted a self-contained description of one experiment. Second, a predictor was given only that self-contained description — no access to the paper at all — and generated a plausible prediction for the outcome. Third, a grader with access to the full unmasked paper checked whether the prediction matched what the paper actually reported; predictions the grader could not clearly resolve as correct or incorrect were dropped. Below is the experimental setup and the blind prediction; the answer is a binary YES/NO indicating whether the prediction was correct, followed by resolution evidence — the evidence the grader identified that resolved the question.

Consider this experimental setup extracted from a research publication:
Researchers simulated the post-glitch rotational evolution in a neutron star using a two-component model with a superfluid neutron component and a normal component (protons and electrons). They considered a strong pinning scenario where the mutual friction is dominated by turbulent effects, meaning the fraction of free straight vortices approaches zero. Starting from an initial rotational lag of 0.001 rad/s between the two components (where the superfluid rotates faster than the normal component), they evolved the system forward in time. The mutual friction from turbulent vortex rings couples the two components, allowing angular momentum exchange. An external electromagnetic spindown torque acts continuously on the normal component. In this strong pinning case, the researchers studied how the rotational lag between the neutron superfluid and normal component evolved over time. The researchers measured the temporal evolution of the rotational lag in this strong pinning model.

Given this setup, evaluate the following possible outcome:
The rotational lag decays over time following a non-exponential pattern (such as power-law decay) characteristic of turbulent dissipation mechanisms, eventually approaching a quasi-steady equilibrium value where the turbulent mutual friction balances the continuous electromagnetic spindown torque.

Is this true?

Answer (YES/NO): NO